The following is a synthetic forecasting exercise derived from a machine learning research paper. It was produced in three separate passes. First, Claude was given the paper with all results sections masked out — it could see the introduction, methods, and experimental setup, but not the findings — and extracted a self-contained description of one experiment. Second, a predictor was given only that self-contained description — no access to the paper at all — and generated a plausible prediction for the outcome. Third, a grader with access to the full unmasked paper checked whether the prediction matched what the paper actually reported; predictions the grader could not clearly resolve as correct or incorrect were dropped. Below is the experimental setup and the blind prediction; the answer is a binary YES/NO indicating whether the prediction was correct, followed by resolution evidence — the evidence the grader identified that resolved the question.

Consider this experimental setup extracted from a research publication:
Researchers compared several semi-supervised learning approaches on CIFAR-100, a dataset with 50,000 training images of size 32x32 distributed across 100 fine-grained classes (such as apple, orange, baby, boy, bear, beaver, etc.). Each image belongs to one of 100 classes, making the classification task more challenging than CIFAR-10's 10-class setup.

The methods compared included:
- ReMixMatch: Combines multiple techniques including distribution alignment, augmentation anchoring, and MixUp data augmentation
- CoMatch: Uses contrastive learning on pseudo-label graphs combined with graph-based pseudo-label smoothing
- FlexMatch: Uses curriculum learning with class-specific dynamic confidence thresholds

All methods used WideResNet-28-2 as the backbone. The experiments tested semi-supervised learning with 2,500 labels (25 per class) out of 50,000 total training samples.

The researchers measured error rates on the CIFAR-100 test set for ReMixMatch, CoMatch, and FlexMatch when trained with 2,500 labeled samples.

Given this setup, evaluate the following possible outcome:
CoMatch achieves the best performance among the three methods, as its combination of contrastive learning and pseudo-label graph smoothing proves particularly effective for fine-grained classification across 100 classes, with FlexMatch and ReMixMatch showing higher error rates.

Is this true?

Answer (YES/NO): NO